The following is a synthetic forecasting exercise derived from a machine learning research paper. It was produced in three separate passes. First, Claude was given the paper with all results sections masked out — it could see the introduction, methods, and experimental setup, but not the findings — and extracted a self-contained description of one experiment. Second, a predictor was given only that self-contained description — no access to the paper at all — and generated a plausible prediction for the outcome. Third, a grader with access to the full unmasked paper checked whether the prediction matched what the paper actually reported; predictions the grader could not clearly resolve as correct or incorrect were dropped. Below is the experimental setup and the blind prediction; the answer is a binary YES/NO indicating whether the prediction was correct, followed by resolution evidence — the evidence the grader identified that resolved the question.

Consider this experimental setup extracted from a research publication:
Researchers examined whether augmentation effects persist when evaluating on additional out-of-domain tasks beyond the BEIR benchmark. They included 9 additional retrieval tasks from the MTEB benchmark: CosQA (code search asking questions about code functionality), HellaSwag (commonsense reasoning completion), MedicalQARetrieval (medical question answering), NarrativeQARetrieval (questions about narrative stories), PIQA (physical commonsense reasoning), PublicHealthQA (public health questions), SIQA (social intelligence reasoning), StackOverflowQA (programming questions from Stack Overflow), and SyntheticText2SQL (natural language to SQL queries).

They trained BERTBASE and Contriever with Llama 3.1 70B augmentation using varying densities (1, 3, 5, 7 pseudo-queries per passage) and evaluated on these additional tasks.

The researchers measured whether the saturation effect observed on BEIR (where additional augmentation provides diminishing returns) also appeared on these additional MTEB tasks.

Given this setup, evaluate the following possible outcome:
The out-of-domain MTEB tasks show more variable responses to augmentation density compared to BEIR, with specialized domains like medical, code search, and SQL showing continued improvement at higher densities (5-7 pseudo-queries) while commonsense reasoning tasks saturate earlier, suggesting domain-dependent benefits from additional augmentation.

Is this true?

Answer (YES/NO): NO